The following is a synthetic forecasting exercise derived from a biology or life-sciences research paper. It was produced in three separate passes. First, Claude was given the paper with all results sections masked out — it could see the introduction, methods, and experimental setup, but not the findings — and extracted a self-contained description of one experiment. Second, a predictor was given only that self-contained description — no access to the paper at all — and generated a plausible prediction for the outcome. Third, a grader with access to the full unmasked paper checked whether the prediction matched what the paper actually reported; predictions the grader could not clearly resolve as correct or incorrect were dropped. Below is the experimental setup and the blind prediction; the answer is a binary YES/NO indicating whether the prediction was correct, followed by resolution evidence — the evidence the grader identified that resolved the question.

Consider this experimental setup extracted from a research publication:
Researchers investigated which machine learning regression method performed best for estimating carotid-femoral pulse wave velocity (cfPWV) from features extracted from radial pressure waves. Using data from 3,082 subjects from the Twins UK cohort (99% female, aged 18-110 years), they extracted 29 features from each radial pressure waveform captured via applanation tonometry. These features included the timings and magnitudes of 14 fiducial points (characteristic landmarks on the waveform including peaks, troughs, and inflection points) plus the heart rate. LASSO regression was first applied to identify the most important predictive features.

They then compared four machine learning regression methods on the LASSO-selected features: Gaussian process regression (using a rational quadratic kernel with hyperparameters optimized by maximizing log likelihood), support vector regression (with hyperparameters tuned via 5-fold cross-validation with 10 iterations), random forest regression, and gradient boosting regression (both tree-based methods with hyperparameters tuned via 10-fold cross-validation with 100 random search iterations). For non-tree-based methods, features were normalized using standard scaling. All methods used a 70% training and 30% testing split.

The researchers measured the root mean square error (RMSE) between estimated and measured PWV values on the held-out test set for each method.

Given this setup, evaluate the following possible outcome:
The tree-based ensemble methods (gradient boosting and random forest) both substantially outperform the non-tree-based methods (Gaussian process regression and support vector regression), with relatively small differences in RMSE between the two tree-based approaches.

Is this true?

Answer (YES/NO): NO